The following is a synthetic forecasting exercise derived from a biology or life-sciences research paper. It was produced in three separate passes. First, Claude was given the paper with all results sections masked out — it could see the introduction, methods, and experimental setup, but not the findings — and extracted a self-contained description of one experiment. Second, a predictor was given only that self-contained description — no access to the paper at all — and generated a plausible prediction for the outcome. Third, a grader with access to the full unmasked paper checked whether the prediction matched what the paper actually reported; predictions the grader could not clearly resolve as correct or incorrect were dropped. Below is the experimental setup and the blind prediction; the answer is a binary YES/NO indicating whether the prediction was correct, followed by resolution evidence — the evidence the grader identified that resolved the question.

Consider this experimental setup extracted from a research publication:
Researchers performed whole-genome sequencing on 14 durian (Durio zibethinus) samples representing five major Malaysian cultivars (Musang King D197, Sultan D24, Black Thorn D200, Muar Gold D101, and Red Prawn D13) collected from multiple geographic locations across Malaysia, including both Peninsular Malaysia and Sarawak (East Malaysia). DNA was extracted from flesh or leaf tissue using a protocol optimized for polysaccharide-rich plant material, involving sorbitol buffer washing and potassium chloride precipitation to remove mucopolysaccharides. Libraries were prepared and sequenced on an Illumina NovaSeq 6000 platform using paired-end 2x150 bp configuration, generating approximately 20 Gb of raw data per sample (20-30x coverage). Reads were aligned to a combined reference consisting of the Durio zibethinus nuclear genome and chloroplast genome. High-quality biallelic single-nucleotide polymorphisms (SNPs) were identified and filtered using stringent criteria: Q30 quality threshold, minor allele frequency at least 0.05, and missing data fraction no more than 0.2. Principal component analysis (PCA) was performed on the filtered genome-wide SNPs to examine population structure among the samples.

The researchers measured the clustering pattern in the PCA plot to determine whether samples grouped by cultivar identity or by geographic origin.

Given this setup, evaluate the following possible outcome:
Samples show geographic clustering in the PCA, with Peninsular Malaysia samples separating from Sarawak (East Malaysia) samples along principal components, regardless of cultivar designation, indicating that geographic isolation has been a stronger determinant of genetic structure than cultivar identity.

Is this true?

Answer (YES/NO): NO